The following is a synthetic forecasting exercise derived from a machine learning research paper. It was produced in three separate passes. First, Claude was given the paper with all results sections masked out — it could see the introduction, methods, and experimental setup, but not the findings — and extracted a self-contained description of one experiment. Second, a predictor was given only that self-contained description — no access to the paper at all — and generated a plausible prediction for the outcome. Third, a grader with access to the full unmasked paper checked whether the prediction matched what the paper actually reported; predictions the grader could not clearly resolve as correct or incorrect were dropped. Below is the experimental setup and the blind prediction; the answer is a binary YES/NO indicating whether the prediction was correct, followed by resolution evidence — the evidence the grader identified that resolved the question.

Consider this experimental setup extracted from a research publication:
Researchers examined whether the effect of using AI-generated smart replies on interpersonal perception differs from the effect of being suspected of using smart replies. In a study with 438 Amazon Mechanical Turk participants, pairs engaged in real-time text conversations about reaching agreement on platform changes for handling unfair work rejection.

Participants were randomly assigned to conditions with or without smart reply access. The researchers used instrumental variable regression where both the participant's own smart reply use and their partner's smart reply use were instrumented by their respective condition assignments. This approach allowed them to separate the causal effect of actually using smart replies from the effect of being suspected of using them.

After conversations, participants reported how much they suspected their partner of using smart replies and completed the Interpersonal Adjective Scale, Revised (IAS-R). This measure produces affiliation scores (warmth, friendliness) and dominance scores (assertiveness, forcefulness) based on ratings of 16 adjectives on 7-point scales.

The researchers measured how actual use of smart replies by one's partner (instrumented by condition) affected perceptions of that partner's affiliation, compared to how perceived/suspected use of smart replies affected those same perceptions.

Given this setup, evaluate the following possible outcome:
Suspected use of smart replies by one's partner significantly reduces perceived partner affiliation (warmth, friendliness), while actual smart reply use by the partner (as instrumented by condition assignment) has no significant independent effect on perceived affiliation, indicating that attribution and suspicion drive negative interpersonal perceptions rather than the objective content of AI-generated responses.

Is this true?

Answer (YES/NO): NO